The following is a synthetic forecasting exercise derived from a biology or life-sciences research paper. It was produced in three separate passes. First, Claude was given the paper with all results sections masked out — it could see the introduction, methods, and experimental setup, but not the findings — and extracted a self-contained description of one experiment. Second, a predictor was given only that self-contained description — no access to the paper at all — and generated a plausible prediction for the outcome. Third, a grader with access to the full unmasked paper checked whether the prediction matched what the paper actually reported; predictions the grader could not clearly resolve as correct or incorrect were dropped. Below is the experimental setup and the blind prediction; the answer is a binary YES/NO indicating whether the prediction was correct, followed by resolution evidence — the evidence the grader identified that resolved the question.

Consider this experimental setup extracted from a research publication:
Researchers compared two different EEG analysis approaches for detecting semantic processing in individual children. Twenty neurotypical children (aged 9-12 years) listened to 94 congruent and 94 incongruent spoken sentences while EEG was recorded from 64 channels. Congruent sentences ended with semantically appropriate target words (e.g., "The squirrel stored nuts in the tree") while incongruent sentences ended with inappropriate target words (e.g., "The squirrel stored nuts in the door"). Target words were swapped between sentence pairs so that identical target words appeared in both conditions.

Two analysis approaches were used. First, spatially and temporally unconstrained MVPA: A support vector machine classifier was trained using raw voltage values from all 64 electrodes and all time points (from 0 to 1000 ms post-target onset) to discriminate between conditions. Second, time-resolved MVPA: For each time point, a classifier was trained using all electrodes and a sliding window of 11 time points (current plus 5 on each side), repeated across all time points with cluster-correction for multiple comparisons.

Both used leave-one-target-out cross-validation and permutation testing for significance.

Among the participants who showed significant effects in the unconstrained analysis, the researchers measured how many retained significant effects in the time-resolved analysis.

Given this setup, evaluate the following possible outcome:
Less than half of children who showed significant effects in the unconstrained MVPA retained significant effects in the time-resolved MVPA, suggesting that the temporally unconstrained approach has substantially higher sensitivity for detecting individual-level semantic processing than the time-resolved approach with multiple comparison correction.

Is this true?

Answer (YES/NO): NO